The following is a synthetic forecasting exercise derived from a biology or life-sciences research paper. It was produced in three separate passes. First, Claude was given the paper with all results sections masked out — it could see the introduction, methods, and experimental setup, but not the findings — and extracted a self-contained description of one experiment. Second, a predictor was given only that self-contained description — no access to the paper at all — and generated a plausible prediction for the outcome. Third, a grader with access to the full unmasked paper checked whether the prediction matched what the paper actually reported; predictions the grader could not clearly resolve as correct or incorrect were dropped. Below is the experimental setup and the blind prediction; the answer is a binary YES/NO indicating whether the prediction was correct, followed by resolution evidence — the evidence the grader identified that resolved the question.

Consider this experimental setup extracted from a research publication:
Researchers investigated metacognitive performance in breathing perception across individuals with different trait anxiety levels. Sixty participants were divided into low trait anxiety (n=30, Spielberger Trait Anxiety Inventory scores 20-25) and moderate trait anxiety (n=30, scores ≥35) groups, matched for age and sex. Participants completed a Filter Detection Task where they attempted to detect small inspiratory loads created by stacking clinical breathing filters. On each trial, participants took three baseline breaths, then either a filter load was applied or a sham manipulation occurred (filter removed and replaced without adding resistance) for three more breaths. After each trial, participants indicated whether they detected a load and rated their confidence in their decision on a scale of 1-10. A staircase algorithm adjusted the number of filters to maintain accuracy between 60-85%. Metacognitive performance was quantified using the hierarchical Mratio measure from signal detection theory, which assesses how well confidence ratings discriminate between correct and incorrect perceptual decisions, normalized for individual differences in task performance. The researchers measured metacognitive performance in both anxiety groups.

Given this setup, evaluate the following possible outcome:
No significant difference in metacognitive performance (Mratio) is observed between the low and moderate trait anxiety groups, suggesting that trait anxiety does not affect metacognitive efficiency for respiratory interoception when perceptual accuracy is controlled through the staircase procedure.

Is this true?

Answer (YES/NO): YES